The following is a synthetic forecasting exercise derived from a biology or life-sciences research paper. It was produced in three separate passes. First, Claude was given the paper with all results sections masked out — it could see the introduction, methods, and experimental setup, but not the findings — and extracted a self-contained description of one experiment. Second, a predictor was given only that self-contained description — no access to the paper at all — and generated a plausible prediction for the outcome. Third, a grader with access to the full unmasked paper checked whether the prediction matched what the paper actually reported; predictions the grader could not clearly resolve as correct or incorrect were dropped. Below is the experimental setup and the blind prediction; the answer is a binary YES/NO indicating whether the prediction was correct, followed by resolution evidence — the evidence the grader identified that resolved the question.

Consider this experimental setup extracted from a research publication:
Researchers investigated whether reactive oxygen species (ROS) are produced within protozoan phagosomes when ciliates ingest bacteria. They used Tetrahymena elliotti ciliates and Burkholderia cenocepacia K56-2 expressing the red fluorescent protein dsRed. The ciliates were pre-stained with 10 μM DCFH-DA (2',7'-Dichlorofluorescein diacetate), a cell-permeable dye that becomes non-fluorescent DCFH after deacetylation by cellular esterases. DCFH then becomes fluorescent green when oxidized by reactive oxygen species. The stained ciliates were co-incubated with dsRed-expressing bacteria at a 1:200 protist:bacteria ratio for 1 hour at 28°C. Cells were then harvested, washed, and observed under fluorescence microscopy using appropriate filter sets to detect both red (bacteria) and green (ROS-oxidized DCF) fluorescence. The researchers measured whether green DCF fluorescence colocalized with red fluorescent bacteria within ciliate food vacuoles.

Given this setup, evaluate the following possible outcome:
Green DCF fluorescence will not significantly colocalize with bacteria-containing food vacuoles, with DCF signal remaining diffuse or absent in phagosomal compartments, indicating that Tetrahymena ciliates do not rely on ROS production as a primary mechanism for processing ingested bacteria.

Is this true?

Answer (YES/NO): NO